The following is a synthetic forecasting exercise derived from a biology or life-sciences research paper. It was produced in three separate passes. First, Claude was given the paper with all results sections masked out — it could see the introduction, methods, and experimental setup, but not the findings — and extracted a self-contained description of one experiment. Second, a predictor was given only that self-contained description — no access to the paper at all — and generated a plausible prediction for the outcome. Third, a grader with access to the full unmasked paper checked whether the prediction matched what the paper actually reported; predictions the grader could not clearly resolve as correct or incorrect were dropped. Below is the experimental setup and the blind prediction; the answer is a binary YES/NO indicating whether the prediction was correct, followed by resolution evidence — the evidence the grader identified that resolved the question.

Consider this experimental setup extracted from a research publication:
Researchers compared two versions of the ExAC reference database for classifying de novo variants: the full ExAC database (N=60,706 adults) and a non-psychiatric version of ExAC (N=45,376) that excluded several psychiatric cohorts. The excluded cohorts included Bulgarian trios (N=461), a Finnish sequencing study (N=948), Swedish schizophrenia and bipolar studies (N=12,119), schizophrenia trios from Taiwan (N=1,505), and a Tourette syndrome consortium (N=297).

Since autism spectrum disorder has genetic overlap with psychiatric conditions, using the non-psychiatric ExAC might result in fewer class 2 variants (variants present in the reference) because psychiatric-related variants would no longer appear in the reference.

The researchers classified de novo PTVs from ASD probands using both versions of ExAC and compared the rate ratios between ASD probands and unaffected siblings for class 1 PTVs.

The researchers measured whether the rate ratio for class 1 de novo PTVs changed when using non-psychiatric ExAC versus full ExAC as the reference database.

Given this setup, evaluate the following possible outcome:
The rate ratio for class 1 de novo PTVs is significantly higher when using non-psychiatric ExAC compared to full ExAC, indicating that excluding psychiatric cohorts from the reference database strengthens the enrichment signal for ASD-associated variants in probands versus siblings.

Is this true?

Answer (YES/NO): NO